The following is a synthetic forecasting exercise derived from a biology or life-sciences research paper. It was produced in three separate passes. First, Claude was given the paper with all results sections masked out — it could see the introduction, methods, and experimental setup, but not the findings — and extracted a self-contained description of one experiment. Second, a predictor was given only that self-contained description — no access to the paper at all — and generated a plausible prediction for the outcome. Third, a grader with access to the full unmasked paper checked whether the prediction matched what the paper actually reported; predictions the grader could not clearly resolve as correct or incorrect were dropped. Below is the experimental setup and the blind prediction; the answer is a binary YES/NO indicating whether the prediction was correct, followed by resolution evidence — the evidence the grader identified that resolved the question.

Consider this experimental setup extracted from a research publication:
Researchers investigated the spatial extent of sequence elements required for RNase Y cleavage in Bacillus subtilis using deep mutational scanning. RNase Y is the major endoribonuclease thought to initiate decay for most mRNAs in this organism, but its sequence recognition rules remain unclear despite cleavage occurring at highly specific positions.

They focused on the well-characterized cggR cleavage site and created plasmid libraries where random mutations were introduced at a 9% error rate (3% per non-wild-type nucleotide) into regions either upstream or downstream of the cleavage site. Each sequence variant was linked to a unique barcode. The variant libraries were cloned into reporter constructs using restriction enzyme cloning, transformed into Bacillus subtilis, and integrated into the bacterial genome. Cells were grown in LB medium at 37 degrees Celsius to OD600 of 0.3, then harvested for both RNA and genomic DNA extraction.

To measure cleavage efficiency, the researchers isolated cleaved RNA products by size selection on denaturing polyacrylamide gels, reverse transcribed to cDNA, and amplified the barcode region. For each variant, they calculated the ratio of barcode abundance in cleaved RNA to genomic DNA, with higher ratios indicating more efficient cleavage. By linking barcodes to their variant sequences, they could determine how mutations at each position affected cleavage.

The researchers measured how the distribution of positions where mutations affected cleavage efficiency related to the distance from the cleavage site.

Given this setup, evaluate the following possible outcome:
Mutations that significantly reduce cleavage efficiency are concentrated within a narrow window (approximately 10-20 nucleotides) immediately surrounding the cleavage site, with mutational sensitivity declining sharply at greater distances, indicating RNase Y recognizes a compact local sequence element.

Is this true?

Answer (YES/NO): NO